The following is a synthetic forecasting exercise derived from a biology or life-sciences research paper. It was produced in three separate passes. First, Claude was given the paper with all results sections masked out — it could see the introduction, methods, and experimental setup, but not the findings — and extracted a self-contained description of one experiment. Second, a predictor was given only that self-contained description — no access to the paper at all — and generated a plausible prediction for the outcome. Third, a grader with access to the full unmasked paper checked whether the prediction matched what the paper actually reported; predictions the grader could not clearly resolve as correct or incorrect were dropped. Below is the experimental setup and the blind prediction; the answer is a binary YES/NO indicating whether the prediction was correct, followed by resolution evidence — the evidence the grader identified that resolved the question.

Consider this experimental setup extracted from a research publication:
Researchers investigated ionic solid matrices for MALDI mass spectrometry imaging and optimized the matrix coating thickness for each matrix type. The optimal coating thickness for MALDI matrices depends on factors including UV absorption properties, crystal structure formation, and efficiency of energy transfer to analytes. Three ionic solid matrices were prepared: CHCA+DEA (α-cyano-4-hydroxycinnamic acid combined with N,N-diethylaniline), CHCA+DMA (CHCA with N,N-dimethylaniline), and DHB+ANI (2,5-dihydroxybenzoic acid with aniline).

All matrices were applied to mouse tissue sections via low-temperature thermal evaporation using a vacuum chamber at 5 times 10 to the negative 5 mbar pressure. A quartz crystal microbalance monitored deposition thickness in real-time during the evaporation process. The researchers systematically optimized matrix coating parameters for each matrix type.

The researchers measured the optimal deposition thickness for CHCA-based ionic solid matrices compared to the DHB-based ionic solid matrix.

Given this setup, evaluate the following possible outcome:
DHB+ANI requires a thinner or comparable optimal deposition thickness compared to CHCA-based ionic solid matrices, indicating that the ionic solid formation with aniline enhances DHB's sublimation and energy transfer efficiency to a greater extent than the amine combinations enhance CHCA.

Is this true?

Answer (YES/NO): NO